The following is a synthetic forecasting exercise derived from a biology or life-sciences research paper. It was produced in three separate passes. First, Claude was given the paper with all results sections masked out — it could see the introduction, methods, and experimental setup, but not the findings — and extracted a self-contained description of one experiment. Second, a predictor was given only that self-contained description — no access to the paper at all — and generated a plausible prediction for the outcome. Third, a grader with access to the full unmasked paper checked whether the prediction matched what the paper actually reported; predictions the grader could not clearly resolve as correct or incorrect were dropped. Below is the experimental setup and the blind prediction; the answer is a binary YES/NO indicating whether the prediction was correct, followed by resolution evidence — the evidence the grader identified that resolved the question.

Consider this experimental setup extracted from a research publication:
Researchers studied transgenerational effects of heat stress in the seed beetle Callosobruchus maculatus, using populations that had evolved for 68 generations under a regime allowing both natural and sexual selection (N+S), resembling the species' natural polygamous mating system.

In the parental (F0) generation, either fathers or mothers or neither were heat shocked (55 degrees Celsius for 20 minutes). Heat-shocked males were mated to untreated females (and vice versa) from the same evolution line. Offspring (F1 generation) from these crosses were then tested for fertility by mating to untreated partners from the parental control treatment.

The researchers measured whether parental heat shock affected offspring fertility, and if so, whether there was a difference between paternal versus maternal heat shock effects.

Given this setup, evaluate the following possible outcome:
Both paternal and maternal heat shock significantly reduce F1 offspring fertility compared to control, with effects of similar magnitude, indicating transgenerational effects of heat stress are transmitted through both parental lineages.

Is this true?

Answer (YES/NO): NO